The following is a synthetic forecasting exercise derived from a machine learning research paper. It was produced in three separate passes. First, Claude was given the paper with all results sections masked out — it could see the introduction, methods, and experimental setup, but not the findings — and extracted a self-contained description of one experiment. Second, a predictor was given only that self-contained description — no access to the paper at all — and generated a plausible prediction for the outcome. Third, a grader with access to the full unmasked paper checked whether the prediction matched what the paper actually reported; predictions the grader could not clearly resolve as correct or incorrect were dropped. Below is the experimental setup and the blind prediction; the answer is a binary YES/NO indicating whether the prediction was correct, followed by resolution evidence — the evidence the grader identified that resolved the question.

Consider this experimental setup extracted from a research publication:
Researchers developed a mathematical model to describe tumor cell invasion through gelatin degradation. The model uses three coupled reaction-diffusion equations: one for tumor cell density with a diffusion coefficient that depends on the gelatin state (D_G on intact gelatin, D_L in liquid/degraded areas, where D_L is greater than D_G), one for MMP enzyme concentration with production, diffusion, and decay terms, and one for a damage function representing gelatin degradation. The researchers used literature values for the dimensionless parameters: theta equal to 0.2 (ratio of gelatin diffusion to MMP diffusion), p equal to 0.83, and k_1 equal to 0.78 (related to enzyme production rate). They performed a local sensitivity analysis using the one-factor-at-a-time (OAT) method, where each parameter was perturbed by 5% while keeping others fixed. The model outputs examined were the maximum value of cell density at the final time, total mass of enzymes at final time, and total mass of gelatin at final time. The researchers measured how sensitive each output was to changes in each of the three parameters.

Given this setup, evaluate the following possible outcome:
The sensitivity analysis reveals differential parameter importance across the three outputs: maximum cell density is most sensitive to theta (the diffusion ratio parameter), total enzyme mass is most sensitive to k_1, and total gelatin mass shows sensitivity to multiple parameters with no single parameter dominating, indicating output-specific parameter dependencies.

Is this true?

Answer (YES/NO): YES